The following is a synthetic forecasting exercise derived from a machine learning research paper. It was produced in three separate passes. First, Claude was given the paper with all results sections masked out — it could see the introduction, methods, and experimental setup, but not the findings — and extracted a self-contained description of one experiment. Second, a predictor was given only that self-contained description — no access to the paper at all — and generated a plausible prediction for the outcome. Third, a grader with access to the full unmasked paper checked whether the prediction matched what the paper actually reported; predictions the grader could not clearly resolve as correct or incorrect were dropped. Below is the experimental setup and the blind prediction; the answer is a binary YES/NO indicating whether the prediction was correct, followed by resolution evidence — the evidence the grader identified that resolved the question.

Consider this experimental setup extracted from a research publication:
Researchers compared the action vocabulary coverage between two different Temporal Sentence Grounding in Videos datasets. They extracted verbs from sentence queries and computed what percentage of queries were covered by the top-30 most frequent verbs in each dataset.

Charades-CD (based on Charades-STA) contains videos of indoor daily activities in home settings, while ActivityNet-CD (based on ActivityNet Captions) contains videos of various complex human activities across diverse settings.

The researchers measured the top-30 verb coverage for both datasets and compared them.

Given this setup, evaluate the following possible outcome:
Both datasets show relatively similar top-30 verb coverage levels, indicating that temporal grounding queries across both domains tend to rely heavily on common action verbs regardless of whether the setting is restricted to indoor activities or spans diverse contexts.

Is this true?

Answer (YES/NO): NO